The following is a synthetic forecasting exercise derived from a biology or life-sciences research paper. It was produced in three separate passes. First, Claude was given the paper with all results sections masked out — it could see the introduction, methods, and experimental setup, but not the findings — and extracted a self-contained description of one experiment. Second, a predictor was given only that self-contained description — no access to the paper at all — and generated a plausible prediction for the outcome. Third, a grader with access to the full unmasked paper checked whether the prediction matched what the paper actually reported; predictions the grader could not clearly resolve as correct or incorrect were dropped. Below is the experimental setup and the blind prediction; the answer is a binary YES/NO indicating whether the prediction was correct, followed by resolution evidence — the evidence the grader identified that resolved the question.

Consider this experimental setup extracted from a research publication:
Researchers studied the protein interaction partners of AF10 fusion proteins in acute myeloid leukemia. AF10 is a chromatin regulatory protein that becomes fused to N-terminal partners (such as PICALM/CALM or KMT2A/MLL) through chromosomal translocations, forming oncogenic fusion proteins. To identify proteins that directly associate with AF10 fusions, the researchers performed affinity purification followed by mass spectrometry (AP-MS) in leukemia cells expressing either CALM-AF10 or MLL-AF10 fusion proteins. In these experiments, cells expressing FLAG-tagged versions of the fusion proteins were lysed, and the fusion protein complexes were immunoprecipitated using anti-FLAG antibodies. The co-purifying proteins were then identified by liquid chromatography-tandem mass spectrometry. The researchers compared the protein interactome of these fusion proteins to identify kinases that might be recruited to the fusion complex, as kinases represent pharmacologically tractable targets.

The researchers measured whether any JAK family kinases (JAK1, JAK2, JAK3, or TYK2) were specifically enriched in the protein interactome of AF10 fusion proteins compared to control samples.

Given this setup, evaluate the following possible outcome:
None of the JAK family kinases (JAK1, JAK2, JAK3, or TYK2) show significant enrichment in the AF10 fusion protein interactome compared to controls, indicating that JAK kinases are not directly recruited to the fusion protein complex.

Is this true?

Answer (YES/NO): NO